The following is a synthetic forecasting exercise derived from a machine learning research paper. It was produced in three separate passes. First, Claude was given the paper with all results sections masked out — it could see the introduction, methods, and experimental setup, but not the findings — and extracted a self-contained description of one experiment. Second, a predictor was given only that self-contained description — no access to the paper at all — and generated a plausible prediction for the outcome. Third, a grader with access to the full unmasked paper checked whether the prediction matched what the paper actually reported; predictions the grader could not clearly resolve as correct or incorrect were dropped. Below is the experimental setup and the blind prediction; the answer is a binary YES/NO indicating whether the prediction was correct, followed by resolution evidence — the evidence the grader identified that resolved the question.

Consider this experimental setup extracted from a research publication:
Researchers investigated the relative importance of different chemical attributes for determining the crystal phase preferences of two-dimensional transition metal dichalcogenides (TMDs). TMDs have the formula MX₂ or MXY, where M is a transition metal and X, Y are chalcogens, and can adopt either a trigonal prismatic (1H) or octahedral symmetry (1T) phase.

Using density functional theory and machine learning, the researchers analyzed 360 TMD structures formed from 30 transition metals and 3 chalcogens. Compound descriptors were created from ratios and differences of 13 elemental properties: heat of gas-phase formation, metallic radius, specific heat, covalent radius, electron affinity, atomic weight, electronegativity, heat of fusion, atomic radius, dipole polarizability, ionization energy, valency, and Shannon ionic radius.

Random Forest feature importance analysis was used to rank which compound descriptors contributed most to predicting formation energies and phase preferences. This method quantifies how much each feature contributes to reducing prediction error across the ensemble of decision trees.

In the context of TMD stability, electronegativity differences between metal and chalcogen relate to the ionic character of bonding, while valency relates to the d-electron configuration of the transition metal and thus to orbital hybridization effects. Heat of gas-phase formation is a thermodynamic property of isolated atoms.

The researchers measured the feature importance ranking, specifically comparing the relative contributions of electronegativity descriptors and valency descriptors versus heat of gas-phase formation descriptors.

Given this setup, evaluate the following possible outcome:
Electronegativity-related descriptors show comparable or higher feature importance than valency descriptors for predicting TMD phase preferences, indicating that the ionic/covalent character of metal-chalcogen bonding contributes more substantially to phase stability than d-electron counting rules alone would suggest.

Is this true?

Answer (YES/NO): YES